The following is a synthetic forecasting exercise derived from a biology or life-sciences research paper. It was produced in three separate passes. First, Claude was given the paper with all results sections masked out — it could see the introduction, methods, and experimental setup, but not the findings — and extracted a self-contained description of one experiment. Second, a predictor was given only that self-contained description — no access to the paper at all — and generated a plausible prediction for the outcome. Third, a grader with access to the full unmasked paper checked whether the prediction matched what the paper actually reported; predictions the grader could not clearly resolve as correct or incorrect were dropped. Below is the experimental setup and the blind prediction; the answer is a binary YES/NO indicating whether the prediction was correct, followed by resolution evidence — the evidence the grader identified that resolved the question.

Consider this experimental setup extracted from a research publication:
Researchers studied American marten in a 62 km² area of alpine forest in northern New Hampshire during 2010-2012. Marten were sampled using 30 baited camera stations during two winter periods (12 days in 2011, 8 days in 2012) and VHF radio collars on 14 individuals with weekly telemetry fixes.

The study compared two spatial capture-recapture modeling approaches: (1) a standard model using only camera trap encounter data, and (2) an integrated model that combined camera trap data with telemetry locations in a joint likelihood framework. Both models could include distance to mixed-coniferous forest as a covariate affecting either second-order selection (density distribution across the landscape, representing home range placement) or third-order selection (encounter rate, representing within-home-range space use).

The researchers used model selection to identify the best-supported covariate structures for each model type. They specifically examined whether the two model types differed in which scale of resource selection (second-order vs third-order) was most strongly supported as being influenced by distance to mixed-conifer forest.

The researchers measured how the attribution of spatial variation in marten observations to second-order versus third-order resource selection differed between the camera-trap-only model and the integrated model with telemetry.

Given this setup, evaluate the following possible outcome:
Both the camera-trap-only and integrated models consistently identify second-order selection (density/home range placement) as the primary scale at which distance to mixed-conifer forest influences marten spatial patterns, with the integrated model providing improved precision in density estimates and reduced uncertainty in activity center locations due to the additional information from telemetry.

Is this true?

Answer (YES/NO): NO